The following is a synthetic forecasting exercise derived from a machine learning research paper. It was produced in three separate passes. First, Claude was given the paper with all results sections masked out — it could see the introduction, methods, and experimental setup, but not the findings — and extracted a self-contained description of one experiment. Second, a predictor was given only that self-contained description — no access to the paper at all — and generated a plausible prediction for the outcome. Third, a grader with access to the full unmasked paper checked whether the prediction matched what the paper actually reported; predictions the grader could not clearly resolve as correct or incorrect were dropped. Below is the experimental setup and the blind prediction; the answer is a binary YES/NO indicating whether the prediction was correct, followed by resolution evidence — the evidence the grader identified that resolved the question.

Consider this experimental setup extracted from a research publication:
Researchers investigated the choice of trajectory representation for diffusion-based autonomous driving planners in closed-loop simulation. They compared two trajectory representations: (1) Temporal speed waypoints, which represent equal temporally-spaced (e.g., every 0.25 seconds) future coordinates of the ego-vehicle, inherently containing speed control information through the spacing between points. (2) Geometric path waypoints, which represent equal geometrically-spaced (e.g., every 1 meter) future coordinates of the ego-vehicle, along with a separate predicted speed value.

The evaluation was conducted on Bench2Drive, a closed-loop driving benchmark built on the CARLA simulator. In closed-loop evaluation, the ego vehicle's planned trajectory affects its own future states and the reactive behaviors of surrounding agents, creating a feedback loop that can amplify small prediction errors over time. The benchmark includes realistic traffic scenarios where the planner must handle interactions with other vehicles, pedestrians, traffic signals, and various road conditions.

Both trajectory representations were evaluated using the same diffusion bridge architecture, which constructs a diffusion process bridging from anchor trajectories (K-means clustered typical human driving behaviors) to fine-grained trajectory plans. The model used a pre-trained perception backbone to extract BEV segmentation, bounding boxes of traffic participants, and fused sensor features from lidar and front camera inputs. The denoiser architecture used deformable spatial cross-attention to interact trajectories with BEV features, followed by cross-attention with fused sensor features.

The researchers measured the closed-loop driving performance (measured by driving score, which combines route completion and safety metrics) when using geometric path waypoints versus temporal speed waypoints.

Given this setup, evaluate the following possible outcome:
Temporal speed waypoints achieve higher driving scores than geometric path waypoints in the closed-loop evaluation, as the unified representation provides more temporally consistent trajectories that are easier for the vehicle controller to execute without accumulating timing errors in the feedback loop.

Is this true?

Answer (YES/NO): NO